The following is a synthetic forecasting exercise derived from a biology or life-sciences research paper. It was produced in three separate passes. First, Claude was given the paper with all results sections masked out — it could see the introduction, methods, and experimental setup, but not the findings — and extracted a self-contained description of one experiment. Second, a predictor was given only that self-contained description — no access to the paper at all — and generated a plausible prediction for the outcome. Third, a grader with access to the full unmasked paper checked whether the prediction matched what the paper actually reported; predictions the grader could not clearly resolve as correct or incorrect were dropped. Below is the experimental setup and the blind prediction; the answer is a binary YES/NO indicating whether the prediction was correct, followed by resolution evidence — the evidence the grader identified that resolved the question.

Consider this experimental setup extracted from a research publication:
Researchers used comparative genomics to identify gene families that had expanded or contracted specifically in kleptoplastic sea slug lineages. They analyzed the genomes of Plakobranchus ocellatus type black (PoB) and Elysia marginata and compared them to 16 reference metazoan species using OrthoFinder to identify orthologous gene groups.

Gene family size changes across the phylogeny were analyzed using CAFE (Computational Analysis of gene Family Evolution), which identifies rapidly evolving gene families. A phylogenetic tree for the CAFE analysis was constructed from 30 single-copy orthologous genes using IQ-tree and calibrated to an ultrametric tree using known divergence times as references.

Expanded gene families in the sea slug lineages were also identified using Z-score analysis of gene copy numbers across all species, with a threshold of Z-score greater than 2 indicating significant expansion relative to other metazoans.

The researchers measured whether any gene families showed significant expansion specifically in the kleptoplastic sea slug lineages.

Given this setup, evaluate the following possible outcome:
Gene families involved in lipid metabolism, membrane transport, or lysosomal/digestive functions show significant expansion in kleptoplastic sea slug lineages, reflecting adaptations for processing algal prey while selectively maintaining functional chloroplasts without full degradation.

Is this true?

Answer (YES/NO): YES